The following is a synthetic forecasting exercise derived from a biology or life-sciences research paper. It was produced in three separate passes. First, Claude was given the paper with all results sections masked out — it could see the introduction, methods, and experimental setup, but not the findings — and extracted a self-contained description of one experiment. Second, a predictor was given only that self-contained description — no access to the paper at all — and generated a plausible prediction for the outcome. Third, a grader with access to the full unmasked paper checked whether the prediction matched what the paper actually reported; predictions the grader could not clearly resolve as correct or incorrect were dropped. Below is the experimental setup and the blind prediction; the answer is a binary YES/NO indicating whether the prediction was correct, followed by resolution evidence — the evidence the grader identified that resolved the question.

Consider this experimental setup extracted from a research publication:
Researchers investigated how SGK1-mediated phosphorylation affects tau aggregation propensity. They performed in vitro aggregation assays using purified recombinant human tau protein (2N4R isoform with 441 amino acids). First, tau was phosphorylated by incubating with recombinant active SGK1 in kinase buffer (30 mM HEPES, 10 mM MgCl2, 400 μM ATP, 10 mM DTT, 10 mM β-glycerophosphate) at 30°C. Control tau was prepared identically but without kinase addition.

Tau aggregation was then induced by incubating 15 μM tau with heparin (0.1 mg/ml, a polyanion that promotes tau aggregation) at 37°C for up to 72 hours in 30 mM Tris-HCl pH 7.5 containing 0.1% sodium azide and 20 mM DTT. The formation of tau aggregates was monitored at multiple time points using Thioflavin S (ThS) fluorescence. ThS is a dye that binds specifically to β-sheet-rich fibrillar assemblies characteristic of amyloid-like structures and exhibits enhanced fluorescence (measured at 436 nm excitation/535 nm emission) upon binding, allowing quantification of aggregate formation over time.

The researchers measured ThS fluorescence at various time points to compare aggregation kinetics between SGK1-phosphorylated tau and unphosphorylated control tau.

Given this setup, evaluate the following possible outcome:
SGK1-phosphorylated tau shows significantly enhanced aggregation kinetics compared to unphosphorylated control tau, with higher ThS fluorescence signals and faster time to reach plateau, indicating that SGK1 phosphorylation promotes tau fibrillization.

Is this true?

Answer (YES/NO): NO